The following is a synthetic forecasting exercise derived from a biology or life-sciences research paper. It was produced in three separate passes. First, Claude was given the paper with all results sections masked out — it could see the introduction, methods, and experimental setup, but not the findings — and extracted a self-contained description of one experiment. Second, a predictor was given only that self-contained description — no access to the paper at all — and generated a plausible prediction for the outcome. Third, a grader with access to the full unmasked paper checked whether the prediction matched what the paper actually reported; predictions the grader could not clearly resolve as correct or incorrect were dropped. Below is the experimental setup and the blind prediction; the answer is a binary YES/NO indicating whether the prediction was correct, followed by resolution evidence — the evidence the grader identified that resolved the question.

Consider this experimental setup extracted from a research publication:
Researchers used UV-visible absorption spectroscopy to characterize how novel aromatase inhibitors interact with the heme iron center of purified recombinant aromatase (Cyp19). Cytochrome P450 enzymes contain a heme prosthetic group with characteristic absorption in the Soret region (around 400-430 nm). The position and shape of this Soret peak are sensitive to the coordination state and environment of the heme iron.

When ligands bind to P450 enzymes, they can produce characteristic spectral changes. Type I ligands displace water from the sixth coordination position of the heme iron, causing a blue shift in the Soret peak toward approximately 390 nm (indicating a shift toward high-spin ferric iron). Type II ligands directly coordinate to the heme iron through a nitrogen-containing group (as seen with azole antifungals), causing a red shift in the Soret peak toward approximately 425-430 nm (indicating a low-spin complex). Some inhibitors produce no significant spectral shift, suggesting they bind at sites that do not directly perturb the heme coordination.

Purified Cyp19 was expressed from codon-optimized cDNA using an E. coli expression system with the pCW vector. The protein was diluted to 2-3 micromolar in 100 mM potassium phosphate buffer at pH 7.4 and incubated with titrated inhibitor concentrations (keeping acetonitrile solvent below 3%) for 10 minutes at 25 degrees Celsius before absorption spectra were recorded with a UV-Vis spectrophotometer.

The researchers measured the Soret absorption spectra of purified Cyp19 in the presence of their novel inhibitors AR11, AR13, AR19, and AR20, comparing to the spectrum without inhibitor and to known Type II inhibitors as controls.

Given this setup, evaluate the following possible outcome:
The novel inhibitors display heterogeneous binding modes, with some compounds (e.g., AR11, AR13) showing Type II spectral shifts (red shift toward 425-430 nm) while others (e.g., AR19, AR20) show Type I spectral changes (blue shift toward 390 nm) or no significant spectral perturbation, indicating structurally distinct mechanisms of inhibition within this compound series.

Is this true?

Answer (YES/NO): NO